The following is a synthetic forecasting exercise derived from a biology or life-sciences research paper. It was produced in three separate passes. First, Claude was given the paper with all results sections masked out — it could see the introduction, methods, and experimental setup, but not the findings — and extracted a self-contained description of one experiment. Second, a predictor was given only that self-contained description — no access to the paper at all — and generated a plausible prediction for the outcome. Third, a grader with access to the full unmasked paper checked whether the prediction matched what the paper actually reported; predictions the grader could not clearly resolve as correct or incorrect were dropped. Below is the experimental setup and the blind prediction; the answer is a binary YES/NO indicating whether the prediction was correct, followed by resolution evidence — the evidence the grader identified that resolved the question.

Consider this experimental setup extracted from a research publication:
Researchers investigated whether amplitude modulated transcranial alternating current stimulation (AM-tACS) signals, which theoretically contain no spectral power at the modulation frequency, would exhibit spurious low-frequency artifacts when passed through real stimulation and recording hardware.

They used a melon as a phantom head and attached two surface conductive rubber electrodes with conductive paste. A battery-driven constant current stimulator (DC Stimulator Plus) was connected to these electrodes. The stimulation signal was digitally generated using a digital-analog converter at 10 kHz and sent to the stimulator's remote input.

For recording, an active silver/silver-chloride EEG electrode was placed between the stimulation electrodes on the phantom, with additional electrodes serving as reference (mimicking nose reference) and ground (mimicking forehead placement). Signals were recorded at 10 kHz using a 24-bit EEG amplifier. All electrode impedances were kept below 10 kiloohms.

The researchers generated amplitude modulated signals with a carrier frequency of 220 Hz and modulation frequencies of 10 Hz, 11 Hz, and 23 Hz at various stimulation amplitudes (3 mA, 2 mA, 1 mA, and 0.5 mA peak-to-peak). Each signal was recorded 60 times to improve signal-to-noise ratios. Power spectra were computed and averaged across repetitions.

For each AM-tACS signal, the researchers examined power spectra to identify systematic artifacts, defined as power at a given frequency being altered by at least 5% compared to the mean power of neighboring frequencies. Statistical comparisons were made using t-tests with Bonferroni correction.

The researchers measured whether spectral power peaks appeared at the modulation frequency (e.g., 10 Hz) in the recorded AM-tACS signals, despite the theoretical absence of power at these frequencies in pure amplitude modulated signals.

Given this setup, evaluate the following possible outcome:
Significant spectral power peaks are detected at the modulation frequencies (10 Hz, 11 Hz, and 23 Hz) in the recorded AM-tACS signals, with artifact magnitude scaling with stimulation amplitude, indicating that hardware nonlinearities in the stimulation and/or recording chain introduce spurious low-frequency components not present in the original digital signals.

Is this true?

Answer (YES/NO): YES